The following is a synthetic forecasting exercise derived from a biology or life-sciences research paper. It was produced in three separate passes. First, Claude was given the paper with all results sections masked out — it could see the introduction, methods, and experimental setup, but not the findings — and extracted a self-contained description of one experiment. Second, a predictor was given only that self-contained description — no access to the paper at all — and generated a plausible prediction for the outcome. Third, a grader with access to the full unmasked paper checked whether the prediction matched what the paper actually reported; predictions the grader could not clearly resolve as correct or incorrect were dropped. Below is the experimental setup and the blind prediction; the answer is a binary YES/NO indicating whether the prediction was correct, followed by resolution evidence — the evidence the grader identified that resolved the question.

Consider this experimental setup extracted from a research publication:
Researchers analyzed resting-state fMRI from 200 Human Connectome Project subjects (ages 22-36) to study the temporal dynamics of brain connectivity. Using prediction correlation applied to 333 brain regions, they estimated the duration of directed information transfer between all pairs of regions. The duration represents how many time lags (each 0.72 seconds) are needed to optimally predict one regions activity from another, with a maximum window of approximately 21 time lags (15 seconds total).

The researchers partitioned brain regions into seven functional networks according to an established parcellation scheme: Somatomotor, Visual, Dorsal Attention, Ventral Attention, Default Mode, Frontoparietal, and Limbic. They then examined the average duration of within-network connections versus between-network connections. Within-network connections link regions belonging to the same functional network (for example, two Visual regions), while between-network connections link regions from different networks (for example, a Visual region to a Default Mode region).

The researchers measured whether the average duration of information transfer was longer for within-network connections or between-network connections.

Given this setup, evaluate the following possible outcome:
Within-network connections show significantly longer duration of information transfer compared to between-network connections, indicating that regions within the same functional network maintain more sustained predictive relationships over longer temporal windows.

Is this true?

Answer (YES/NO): YES